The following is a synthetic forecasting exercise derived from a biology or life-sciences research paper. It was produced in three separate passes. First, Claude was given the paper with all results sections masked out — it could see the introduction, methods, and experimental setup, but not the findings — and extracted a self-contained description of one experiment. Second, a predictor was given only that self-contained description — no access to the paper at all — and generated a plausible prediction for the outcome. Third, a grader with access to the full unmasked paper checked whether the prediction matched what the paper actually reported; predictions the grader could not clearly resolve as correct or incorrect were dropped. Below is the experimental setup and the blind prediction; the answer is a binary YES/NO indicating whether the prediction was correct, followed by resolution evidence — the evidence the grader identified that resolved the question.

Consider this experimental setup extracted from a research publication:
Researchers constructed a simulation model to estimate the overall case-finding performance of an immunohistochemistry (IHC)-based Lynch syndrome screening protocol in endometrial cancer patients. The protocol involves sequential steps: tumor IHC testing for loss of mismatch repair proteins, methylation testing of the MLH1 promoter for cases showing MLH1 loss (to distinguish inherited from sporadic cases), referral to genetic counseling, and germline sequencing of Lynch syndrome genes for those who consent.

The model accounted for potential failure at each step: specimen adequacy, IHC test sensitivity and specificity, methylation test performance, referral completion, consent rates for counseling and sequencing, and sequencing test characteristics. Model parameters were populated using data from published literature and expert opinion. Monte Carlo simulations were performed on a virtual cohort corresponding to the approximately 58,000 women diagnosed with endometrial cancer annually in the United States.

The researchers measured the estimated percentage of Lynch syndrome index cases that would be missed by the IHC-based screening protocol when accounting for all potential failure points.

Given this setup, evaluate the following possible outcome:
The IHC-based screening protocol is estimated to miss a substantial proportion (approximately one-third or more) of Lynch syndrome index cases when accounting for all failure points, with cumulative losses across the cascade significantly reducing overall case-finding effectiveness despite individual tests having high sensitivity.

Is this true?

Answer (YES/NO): YES